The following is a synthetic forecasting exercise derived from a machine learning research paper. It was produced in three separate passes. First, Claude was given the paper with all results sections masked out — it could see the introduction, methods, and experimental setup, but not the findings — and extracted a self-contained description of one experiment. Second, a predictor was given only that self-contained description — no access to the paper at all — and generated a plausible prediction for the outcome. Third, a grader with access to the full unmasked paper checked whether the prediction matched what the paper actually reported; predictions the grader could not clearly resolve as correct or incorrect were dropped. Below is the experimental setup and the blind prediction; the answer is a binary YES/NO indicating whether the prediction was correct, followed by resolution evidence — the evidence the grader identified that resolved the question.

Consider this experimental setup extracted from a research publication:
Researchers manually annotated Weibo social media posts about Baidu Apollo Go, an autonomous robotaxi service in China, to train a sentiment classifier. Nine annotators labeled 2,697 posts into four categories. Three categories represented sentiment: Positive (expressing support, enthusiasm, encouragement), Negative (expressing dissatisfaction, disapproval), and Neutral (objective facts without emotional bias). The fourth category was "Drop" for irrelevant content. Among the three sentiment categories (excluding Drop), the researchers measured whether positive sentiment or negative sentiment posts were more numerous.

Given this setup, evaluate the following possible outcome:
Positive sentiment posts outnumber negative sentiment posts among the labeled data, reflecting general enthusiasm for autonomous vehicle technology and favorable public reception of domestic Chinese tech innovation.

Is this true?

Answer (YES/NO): YES